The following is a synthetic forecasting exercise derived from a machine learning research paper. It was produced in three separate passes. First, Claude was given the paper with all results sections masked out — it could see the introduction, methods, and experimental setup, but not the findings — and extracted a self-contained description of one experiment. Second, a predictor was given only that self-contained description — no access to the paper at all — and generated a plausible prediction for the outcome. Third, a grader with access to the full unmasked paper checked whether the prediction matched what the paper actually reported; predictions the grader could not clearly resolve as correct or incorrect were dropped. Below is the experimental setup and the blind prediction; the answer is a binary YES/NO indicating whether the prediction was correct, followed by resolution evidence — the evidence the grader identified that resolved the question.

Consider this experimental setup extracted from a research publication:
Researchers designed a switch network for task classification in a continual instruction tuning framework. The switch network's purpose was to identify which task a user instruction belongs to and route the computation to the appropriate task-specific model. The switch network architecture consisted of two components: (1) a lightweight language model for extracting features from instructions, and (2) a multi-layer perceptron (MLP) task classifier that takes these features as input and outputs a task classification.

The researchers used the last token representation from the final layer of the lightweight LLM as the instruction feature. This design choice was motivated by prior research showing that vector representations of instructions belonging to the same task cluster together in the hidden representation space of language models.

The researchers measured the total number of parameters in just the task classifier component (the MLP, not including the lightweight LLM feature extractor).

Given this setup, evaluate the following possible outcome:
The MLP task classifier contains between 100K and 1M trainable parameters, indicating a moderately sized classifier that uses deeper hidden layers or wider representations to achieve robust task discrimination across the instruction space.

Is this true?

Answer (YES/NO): YES